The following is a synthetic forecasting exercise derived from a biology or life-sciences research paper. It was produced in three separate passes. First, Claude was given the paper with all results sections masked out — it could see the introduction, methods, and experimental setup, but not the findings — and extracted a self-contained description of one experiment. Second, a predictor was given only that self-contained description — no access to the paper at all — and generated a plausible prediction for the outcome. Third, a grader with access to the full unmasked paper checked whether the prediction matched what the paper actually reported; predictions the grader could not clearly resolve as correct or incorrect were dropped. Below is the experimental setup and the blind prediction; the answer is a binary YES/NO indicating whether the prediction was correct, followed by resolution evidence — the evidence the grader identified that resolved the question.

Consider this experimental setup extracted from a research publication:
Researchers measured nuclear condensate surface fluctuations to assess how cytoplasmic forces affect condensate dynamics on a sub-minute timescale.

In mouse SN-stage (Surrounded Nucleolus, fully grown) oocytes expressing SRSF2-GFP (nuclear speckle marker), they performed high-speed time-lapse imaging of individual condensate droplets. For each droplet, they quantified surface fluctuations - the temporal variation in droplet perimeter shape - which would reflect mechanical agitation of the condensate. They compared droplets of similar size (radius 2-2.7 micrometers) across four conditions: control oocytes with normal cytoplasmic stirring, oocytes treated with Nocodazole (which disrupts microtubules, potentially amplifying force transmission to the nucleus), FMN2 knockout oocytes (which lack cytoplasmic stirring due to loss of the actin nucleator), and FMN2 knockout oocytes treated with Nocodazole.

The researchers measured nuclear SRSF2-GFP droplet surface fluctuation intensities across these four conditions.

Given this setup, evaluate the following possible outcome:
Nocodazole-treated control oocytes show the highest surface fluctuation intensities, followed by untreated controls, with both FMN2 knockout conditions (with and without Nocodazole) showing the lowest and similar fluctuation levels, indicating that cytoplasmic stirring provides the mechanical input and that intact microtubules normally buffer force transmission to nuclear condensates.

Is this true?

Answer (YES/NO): NO